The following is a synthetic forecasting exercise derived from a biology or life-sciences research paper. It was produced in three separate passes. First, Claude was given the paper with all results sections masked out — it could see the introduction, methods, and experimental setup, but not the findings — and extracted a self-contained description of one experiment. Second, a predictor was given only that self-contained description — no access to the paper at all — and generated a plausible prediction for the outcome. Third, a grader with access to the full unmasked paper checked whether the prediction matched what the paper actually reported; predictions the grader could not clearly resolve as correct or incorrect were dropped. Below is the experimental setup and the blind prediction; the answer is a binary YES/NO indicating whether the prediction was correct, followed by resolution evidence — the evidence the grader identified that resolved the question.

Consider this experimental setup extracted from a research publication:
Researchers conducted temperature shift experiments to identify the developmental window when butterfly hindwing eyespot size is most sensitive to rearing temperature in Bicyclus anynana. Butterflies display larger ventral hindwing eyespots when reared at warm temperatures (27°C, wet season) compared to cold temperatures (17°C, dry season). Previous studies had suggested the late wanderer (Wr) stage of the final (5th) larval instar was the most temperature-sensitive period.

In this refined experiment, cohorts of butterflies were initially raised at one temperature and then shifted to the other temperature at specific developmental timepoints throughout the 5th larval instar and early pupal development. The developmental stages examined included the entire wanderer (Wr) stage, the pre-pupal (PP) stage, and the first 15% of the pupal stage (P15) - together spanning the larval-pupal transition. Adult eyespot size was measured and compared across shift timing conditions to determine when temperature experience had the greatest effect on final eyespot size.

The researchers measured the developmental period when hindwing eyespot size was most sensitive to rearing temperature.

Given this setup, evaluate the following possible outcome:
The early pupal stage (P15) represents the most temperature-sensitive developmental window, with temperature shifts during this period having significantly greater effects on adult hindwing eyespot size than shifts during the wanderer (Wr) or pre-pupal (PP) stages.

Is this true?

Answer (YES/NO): NO